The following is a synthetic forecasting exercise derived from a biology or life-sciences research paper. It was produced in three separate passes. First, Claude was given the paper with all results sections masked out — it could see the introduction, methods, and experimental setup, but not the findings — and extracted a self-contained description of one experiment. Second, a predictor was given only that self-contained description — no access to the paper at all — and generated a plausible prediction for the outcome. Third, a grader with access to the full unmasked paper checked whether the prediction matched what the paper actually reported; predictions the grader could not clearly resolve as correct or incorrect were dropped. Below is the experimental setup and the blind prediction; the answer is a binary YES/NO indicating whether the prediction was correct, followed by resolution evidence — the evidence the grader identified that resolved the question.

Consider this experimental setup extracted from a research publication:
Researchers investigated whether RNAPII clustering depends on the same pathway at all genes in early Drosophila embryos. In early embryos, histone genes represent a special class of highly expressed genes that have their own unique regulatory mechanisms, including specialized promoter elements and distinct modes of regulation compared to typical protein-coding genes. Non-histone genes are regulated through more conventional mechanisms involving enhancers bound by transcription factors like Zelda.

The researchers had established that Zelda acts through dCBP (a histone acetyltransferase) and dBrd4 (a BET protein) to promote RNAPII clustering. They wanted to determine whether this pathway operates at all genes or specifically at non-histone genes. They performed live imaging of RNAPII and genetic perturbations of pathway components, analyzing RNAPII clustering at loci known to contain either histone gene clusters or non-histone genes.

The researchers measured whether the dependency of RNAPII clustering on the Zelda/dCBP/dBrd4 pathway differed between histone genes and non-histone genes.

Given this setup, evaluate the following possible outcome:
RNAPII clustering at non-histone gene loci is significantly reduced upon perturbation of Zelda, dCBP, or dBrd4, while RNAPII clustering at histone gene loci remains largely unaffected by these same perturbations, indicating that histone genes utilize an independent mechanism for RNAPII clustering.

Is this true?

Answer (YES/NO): YES